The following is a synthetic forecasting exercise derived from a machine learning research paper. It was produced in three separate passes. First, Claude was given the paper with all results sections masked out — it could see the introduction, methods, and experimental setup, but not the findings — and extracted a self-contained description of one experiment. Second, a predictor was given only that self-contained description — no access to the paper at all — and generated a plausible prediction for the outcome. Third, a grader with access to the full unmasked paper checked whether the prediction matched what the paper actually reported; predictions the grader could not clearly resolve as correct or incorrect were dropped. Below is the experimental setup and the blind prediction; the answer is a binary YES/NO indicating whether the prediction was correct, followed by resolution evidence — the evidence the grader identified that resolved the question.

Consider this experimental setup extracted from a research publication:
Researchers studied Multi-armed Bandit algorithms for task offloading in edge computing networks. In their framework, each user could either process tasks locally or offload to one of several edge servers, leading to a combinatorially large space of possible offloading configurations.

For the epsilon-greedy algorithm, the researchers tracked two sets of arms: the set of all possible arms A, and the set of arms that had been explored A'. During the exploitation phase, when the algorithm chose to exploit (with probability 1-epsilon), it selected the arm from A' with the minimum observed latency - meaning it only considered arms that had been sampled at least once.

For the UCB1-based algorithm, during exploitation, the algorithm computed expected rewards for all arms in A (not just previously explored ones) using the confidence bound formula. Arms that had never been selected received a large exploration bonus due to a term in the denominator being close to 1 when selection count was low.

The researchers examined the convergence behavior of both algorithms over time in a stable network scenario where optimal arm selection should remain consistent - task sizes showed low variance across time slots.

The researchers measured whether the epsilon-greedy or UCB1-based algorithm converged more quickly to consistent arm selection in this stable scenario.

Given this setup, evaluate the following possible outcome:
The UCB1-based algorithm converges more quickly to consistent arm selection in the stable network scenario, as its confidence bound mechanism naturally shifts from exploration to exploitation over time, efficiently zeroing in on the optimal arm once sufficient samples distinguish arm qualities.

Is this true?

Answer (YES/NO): NO